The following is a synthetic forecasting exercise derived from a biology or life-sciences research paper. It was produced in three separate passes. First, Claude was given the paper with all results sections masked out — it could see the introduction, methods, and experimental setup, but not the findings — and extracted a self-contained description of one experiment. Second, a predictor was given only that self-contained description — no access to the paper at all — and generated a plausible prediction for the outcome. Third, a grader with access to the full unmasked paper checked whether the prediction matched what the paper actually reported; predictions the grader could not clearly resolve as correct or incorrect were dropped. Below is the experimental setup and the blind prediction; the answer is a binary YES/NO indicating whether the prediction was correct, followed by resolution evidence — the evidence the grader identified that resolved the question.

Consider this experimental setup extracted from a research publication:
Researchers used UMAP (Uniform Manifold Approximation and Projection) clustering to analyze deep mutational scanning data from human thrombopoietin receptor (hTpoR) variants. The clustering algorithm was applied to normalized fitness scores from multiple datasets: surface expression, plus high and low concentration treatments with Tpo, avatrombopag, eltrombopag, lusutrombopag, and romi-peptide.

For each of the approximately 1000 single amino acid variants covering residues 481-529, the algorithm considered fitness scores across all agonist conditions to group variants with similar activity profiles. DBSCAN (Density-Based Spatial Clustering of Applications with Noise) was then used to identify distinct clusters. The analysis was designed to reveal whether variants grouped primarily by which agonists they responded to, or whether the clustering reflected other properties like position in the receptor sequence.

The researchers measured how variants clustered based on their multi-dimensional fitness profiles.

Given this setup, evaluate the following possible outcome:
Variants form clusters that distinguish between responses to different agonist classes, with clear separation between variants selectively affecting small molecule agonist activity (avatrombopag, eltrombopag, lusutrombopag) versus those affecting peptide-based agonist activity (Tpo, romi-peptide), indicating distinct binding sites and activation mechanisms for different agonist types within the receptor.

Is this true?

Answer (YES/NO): NO